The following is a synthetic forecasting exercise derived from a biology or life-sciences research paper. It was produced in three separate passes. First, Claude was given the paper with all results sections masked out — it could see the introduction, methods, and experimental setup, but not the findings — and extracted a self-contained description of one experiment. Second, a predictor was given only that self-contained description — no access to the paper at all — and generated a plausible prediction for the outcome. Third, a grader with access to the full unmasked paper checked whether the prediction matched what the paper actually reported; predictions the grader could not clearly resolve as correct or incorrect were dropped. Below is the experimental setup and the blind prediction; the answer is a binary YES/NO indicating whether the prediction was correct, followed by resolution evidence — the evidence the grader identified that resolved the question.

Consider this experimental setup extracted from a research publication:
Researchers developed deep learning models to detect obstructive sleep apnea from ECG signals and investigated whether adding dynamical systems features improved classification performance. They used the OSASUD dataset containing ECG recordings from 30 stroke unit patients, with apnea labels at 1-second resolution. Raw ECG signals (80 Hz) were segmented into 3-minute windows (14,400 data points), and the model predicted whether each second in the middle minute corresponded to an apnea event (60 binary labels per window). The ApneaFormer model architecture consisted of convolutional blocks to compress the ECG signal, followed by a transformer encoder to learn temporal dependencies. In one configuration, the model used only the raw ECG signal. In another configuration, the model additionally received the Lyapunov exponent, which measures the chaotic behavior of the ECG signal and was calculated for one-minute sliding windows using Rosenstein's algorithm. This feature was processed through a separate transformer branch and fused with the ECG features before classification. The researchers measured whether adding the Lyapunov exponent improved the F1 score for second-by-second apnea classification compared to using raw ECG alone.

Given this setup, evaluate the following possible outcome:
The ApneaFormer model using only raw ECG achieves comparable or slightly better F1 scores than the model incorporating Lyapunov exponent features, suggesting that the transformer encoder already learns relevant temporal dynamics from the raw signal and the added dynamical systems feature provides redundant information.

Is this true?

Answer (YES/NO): NO